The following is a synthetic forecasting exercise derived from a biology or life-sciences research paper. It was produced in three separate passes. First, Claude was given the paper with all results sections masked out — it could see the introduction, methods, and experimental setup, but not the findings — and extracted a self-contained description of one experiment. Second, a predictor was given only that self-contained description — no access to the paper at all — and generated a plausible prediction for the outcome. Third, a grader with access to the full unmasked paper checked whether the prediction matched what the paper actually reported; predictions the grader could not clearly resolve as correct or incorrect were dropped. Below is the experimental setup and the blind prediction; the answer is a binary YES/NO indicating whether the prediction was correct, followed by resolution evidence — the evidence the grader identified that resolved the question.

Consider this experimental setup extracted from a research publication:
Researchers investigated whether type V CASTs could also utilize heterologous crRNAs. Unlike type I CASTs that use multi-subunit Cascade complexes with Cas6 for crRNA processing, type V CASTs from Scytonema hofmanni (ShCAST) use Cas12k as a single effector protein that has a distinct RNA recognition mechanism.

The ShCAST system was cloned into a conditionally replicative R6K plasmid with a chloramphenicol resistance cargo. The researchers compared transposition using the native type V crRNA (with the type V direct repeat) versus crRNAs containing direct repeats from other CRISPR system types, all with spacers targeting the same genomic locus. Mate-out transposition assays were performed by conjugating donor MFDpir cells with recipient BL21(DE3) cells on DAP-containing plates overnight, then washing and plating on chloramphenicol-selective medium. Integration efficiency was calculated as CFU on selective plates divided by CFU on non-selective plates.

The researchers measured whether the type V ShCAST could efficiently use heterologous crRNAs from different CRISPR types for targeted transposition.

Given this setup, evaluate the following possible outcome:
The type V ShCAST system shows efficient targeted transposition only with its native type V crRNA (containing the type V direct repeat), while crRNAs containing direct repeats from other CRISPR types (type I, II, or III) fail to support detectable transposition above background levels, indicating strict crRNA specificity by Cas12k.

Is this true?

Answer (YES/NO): NO